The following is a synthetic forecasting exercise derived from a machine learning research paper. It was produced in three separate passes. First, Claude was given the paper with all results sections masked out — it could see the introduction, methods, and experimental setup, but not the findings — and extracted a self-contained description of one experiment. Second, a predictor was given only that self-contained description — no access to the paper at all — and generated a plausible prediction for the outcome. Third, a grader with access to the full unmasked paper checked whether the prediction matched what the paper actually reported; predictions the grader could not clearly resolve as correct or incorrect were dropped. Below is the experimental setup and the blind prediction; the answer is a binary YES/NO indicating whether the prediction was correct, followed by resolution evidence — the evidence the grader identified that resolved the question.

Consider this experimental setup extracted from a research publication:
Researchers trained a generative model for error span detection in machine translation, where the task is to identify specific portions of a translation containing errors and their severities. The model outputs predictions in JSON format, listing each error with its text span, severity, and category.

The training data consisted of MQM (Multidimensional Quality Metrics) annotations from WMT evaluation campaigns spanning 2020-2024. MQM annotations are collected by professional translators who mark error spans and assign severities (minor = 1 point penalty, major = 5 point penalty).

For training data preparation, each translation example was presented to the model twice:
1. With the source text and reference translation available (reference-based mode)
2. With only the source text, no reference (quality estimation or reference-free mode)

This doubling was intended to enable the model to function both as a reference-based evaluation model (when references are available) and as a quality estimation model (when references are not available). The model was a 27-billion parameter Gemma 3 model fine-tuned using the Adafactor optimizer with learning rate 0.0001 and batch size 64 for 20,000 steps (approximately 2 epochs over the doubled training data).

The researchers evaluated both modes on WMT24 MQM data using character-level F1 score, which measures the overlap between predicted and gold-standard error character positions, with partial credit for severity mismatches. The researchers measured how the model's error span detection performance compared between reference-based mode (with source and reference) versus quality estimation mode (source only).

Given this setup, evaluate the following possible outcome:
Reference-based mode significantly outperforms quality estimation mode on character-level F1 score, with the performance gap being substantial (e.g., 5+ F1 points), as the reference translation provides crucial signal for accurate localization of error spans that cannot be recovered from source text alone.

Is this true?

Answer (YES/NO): NO